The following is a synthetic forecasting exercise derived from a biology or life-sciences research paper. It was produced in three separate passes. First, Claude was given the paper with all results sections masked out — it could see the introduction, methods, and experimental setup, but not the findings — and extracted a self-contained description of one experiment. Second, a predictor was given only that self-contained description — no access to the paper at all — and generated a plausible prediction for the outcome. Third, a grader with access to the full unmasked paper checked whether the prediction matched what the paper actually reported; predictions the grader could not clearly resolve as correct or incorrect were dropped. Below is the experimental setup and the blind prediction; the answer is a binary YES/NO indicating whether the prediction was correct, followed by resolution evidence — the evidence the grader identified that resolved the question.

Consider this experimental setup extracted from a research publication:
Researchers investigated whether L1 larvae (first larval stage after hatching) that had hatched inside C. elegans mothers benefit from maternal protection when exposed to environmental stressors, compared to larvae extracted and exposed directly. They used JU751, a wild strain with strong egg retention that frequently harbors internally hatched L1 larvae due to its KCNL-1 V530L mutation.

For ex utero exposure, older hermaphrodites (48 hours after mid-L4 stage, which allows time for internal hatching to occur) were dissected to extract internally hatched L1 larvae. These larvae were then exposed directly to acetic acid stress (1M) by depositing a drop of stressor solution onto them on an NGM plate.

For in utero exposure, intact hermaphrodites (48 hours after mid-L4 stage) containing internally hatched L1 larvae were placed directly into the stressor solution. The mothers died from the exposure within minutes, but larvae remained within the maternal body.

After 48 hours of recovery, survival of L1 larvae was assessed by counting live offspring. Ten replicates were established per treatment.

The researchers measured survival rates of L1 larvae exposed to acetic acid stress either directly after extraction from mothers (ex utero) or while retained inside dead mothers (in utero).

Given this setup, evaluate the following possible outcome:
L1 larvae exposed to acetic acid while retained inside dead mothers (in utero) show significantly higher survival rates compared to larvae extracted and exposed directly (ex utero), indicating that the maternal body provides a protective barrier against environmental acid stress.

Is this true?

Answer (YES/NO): YES